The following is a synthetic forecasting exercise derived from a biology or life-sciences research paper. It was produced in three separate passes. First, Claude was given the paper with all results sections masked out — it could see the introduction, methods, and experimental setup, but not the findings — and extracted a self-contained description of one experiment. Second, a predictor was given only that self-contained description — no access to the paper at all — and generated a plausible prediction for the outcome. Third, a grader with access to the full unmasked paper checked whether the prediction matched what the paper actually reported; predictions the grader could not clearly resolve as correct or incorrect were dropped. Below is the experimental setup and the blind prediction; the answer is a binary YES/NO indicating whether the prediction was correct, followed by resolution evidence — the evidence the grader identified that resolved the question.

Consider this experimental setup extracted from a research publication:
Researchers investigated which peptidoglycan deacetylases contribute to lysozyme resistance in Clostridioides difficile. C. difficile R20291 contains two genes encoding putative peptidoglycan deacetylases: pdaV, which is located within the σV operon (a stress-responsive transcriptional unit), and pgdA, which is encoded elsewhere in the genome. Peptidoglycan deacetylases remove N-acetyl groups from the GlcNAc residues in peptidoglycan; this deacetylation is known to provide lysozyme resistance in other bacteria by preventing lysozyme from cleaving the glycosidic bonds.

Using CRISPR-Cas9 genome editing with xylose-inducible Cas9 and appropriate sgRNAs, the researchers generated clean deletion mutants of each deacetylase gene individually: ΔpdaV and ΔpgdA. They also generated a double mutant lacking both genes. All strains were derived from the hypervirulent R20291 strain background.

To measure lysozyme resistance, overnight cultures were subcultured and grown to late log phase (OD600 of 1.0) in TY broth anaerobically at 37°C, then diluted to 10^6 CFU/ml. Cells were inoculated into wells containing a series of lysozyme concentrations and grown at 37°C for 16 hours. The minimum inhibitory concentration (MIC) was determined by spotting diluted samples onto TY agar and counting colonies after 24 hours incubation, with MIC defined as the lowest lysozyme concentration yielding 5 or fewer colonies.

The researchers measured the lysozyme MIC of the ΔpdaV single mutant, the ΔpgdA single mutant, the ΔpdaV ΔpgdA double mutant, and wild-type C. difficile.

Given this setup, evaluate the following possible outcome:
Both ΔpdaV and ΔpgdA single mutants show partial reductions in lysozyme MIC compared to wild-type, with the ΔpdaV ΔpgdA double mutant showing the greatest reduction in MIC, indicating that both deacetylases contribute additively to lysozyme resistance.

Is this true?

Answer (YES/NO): NO